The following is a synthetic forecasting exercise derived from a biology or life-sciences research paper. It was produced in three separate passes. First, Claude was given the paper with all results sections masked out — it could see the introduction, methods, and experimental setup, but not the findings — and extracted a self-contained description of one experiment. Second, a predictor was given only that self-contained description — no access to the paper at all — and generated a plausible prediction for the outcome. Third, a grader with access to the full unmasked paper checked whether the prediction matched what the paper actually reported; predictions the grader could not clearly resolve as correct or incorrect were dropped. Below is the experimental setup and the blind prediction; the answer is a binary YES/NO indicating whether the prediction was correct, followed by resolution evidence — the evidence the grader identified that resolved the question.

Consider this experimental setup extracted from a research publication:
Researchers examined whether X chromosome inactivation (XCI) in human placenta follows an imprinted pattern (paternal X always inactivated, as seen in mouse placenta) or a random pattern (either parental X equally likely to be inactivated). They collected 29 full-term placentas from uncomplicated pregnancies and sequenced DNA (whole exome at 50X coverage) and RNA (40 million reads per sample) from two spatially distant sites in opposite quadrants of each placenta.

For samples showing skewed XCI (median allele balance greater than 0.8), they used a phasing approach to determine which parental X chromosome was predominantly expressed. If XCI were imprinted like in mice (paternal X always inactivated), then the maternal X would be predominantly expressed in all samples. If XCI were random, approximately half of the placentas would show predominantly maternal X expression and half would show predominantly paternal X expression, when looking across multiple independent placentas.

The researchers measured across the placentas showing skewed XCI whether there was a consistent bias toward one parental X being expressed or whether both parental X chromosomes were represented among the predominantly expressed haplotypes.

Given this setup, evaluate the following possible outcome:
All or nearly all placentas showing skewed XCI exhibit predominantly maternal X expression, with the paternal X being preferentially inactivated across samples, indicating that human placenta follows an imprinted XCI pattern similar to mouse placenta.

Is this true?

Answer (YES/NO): NO